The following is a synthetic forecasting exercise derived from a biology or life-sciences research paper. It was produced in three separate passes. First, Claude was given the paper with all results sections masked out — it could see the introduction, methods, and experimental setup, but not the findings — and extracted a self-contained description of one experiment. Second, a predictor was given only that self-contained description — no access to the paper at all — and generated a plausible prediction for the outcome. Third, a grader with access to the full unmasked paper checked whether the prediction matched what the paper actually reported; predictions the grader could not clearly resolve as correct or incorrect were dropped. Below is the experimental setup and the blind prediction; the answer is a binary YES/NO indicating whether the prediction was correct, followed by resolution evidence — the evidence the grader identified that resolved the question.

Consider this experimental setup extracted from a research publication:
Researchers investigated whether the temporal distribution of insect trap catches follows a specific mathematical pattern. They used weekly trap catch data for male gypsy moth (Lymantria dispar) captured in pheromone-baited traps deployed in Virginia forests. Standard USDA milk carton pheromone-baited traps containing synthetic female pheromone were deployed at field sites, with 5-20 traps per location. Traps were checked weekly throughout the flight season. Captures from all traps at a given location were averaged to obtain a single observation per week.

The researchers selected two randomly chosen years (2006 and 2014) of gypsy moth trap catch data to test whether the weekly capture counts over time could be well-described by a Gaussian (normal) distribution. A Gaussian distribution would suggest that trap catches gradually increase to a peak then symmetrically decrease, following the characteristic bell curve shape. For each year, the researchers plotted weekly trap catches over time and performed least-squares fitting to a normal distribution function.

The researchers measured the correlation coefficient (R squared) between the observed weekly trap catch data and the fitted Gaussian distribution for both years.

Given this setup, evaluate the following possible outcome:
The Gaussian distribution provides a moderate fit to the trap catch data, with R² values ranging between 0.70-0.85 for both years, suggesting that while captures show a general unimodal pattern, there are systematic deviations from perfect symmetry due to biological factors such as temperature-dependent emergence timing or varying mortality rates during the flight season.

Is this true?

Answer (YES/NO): NO